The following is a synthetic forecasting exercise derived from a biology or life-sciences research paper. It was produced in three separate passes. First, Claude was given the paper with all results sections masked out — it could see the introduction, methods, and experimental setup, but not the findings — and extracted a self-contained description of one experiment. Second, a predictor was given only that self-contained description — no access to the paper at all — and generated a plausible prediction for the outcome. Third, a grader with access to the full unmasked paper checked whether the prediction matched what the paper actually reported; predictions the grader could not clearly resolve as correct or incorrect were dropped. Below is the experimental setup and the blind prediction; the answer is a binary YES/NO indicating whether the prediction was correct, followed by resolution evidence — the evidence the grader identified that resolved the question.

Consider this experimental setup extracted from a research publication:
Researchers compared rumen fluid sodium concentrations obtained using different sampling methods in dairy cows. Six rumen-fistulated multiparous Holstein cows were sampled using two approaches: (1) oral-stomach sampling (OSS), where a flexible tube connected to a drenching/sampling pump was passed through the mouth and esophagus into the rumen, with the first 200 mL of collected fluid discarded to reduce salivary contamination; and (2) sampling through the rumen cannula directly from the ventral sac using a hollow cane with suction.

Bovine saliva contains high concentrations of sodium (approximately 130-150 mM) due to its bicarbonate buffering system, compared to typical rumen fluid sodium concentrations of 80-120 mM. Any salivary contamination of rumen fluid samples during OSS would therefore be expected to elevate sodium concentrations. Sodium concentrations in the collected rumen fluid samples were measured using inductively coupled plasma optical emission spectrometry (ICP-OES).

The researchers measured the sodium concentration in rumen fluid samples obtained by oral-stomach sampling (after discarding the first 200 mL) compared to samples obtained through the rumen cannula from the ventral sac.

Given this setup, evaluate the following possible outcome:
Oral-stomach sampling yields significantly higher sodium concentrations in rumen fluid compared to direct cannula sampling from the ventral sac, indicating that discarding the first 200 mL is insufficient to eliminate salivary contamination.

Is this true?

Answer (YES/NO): YES